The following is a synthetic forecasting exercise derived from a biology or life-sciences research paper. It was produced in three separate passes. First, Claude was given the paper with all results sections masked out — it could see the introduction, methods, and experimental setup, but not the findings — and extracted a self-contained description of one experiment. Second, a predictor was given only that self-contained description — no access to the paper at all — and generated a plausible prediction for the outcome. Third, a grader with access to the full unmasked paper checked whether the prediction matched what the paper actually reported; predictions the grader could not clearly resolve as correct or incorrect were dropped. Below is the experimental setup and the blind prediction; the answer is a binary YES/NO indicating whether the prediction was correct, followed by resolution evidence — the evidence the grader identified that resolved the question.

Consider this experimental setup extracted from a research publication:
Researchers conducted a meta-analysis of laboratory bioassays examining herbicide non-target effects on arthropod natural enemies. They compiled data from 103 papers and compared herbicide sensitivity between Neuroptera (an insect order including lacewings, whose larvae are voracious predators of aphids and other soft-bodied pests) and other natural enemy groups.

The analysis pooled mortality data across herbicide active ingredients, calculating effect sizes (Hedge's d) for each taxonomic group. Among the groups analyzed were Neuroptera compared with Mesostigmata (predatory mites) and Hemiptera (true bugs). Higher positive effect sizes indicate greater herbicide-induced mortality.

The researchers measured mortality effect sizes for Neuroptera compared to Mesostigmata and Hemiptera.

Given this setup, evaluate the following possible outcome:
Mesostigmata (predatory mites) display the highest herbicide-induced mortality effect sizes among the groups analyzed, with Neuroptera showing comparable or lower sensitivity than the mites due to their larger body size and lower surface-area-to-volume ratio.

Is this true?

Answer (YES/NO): YES